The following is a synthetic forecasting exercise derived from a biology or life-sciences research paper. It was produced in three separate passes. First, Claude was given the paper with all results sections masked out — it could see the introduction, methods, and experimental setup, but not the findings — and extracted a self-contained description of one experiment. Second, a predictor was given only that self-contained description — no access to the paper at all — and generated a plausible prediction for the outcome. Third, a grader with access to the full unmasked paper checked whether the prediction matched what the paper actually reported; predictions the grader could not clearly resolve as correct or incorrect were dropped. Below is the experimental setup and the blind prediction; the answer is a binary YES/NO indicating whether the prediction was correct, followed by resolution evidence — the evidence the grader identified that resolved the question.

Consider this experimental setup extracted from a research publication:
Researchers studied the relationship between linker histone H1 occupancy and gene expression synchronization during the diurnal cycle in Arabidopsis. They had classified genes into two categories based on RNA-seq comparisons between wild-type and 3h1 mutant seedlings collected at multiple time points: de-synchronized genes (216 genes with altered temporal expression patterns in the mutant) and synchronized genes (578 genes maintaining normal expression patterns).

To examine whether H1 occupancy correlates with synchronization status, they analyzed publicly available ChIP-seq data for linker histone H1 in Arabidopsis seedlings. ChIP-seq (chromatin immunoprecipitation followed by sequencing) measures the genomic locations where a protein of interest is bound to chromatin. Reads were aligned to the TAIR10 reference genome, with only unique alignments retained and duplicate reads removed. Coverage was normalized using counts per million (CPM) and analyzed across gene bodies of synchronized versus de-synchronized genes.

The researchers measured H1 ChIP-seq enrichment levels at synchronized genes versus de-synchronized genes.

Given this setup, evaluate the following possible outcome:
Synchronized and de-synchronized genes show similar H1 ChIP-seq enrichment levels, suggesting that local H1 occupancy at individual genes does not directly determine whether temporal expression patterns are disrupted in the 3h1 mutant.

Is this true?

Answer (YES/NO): YES